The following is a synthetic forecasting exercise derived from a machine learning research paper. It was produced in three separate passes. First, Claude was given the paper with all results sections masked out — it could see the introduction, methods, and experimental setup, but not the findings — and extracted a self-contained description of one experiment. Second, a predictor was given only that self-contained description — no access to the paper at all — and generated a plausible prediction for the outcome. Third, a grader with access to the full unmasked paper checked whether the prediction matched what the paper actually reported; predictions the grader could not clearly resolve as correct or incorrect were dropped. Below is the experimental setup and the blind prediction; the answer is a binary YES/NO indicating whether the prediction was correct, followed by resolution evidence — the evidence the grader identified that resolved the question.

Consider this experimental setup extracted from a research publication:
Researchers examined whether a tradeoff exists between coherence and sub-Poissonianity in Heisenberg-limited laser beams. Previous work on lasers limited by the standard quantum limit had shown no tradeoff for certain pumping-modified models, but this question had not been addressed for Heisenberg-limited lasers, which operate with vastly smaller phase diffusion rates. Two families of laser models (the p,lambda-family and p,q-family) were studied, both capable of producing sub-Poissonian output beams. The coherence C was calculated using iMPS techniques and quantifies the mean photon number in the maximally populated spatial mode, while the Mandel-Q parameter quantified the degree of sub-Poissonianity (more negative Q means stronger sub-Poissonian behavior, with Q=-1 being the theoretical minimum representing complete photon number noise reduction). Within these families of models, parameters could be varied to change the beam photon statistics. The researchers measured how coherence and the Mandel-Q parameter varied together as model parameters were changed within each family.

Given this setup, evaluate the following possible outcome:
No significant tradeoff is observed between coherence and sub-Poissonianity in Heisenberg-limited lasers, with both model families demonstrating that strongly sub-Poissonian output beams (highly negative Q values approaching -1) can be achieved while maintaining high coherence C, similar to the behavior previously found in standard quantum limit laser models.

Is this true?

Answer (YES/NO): NO